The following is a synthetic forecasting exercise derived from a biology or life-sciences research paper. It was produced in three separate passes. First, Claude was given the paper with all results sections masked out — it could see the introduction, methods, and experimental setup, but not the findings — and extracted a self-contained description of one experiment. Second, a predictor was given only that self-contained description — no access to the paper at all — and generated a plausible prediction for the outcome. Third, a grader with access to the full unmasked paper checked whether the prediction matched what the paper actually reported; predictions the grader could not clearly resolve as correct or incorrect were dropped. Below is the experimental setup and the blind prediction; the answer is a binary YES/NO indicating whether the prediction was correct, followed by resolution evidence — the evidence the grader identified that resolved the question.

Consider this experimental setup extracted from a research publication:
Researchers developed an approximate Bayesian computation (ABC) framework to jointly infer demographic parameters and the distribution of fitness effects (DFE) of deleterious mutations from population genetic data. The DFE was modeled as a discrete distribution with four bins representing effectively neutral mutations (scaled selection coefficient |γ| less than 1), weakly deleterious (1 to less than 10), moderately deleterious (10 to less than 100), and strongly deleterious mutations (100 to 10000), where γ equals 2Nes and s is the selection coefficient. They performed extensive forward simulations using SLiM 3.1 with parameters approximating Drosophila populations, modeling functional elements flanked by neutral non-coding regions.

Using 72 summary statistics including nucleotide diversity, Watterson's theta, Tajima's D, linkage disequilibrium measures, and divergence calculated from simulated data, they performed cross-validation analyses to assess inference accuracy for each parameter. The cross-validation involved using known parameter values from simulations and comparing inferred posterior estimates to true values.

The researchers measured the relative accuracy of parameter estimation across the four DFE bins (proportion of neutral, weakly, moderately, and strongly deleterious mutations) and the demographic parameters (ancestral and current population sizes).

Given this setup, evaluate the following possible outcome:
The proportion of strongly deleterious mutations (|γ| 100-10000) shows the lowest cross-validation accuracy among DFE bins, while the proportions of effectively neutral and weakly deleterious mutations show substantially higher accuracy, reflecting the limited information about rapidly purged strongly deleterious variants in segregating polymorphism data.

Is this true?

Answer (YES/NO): NO